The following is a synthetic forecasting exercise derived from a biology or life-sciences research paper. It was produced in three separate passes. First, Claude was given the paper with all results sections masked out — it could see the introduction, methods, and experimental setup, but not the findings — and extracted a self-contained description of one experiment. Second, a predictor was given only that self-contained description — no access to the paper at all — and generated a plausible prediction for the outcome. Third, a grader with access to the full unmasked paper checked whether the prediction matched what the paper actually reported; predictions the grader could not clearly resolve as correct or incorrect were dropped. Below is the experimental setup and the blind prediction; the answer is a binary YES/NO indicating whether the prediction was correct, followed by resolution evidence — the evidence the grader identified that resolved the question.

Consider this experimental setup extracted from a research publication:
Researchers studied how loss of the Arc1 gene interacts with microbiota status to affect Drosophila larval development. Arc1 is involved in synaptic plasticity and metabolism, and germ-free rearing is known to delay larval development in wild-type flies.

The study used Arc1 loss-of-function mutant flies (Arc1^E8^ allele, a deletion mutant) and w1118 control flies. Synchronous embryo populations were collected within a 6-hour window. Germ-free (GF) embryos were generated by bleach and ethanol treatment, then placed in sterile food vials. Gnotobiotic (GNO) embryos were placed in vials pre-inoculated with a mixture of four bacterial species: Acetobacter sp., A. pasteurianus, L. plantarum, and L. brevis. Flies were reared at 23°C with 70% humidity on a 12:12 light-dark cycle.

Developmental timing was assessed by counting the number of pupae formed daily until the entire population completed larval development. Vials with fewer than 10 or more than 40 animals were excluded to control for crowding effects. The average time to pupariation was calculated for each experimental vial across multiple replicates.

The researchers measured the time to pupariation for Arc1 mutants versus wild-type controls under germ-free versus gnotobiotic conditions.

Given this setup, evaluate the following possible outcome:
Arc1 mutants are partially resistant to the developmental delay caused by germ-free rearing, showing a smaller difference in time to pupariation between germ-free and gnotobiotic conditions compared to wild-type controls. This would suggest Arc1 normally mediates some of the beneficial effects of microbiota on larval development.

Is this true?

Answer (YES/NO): NO